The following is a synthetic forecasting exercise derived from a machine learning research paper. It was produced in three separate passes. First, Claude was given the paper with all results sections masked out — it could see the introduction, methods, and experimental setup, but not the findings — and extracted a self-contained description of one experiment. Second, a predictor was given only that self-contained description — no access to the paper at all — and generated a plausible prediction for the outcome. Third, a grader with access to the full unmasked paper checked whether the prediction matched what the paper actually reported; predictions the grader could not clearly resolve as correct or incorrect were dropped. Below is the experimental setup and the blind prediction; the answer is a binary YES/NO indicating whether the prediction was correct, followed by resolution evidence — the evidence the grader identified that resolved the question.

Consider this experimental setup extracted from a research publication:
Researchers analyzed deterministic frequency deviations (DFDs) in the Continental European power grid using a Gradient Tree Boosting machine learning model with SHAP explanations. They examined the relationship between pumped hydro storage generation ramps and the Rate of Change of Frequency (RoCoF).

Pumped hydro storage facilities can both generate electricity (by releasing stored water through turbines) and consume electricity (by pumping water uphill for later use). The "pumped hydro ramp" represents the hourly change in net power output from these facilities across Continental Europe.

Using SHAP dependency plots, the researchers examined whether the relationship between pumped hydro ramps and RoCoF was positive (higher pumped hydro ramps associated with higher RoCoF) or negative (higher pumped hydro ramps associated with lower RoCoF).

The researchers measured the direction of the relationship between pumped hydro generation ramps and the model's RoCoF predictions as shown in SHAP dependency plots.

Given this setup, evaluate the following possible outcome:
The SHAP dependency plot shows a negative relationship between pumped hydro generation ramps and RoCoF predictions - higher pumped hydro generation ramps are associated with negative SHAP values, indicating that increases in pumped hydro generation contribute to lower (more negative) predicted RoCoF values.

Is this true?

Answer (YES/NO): NO